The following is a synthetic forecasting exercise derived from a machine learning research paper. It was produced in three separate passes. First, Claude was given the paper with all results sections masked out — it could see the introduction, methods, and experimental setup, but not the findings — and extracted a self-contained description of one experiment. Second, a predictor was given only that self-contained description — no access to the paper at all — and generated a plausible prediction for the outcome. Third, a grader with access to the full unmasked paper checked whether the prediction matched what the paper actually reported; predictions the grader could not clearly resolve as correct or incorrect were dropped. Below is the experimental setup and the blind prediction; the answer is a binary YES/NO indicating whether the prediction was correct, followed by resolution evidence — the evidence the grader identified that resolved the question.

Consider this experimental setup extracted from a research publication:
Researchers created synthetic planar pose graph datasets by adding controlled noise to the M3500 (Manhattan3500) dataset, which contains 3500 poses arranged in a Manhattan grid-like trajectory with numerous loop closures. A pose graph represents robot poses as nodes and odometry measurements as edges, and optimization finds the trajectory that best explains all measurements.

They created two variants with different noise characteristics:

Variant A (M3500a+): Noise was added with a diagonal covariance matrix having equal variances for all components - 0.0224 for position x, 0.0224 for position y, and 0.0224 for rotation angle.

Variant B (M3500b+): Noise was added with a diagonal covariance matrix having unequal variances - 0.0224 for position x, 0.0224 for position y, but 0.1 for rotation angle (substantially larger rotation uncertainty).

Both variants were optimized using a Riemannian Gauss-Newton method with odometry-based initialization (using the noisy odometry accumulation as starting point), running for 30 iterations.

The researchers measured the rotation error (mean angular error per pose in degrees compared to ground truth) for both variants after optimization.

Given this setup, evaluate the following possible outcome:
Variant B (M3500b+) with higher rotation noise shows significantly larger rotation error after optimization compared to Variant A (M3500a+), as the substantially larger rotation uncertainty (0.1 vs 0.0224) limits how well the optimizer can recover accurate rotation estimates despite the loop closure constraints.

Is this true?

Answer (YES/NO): YES